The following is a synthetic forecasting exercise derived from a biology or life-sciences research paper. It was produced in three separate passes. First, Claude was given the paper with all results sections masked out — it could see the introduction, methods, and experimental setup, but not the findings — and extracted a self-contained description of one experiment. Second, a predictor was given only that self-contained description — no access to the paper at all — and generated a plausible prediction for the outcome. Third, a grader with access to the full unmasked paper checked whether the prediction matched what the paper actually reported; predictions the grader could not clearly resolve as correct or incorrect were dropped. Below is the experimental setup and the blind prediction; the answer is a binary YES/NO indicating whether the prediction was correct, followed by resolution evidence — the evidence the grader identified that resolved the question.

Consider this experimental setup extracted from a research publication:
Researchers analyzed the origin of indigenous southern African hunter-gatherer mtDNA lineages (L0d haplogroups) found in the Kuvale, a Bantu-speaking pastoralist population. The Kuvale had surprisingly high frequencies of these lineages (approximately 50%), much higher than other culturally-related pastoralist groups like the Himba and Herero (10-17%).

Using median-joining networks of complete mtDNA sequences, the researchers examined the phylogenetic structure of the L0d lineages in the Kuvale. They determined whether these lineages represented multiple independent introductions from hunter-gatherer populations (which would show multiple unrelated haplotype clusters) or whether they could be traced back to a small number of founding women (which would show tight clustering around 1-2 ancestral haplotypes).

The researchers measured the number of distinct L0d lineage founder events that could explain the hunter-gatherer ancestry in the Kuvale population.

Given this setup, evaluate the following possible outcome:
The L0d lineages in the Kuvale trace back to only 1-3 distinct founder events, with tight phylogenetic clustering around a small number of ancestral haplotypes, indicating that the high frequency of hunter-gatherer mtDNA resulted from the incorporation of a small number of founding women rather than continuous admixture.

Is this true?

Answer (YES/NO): YES